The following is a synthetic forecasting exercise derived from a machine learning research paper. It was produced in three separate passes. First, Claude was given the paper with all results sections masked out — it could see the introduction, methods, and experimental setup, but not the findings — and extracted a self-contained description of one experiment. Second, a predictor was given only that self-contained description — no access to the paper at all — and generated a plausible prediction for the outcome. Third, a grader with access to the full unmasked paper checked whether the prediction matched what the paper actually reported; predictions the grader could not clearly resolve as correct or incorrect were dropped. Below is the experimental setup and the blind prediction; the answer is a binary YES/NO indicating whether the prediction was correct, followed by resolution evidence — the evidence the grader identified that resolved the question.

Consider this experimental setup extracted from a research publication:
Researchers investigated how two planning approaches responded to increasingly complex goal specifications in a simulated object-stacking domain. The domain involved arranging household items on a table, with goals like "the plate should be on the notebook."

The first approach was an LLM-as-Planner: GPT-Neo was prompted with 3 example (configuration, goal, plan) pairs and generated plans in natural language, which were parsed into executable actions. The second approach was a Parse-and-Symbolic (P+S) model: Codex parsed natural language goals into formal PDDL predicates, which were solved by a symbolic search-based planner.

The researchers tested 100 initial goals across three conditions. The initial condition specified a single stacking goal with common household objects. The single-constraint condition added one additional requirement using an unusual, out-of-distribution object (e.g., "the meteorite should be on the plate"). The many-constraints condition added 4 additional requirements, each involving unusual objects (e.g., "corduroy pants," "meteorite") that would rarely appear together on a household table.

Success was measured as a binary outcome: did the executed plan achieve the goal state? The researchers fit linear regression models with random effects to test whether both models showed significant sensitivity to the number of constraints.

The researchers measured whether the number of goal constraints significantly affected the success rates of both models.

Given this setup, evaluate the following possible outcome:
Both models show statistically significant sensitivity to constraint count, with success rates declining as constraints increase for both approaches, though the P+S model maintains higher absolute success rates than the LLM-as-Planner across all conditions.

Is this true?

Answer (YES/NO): YES